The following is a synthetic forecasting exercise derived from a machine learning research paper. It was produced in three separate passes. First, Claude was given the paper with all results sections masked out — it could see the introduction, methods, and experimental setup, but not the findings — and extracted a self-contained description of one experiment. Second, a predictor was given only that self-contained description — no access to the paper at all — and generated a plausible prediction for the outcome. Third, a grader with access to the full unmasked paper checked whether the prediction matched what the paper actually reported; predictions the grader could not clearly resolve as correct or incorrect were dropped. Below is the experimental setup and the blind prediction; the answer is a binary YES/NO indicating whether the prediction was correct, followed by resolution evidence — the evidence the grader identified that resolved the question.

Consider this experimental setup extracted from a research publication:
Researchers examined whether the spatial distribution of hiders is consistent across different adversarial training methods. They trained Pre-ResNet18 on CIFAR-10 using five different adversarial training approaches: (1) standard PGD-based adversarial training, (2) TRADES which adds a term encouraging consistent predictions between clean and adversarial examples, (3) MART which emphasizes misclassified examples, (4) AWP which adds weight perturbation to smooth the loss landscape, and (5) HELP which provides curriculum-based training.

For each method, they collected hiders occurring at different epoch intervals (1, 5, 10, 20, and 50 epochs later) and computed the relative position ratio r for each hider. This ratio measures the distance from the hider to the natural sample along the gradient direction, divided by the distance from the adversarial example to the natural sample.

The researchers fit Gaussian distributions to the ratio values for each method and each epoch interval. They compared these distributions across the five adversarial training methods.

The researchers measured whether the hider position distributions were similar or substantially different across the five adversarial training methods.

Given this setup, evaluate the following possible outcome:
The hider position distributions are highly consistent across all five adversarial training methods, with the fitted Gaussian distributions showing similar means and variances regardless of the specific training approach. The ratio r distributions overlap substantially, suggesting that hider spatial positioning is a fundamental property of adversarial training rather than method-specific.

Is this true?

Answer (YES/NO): YES